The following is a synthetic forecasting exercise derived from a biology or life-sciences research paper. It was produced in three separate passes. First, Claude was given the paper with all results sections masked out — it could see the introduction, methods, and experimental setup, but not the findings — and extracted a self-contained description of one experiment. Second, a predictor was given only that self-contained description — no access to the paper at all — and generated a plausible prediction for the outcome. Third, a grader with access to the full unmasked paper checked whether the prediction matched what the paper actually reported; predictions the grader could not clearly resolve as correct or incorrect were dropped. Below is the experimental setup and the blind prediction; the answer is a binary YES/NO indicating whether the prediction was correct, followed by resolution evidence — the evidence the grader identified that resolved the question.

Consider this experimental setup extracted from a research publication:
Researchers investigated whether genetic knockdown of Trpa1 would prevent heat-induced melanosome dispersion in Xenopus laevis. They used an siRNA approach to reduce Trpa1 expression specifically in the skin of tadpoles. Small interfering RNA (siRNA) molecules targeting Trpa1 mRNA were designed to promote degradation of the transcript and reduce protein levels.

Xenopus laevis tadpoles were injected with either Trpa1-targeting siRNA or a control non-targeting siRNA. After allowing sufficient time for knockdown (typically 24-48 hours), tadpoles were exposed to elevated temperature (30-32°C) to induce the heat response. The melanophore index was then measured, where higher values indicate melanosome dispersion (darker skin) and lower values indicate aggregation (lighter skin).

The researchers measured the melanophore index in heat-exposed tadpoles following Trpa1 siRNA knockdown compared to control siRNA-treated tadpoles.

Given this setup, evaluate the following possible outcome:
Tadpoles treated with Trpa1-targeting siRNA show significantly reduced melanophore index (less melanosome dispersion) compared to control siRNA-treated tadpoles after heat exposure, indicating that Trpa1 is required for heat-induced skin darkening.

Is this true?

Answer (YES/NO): NO